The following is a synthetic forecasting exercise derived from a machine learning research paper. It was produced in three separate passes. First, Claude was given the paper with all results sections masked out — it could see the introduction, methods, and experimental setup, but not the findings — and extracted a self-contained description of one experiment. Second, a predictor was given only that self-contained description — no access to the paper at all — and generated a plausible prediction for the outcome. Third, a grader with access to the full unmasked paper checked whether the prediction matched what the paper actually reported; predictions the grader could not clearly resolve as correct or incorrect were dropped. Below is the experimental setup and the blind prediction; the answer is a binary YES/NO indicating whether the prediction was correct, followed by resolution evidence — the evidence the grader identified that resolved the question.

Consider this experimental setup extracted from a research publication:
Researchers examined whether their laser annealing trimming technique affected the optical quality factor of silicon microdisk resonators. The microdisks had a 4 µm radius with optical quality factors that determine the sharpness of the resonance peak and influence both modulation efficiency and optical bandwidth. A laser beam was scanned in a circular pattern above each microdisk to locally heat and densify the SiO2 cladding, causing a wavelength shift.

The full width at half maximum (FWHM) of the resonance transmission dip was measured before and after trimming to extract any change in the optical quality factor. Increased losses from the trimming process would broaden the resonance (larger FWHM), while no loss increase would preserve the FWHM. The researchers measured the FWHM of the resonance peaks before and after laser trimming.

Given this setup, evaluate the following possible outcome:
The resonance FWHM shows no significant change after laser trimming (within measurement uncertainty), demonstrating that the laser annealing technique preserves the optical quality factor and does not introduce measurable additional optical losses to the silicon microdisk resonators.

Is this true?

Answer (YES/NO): YES